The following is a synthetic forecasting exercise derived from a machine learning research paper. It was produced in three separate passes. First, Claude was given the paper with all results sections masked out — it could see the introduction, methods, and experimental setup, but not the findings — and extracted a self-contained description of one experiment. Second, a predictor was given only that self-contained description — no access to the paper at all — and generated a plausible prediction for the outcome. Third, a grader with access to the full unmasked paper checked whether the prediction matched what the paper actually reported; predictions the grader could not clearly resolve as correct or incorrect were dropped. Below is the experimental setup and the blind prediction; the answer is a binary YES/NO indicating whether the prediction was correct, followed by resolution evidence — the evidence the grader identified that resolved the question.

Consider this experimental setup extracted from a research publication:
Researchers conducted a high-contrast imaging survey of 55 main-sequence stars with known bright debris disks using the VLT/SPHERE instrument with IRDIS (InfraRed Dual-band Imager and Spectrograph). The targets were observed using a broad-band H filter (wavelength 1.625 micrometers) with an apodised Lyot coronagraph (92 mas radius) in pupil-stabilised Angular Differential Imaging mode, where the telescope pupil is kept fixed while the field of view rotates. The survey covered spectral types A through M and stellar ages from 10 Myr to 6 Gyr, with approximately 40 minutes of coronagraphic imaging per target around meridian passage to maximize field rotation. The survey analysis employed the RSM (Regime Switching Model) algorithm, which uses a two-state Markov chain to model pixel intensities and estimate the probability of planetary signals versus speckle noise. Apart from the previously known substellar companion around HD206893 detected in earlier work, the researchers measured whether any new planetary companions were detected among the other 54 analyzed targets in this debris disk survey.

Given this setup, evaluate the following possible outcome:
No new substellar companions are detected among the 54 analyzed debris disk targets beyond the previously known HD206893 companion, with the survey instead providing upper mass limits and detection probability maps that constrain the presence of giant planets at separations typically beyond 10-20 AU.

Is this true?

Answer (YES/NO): YES